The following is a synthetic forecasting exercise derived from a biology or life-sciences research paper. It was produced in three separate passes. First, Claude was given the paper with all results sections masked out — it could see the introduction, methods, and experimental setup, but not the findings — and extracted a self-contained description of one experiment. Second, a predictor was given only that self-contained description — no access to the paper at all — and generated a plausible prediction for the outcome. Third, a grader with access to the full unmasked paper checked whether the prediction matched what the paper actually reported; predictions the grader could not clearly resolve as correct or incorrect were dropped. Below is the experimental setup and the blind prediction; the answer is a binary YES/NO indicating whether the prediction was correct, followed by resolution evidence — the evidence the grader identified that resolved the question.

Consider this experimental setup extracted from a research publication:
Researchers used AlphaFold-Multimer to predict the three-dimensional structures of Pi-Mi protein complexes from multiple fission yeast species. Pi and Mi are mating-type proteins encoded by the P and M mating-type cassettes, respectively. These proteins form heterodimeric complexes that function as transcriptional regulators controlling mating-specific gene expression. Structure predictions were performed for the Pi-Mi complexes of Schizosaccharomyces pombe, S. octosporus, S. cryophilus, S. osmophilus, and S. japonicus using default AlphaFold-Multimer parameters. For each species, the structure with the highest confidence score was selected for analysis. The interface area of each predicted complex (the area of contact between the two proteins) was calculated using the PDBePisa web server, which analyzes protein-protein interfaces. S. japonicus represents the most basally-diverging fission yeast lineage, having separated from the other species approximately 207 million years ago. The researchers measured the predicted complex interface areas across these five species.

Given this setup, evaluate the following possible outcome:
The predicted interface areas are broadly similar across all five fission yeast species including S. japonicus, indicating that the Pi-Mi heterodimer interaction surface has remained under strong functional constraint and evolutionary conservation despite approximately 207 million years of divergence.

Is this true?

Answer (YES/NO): NO